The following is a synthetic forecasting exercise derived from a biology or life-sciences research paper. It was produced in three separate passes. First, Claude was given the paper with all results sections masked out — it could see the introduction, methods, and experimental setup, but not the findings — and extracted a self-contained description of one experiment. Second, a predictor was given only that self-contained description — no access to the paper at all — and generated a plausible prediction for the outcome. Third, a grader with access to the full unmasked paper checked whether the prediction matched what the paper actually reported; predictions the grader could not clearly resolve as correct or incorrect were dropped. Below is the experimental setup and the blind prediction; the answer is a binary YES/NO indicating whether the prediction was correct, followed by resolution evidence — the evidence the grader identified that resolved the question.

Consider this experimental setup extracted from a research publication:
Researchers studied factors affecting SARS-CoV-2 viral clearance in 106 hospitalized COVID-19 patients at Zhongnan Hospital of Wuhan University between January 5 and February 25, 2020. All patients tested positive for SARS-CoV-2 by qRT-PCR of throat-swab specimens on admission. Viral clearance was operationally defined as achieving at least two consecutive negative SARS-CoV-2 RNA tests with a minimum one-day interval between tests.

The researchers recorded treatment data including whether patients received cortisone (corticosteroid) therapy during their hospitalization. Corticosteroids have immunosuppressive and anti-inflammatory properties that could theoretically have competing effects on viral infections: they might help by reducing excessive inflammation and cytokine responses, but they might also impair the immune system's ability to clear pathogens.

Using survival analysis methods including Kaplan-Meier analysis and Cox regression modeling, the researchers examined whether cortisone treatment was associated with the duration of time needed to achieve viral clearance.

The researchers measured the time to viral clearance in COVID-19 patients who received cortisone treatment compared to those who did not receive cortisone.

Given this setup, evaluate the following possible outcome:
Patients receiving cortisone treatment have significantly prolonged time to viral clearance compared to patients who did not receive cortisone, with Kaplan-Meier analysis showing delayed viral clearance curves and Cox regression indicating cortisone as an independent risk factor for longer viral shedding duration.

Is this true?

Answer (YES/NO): YES